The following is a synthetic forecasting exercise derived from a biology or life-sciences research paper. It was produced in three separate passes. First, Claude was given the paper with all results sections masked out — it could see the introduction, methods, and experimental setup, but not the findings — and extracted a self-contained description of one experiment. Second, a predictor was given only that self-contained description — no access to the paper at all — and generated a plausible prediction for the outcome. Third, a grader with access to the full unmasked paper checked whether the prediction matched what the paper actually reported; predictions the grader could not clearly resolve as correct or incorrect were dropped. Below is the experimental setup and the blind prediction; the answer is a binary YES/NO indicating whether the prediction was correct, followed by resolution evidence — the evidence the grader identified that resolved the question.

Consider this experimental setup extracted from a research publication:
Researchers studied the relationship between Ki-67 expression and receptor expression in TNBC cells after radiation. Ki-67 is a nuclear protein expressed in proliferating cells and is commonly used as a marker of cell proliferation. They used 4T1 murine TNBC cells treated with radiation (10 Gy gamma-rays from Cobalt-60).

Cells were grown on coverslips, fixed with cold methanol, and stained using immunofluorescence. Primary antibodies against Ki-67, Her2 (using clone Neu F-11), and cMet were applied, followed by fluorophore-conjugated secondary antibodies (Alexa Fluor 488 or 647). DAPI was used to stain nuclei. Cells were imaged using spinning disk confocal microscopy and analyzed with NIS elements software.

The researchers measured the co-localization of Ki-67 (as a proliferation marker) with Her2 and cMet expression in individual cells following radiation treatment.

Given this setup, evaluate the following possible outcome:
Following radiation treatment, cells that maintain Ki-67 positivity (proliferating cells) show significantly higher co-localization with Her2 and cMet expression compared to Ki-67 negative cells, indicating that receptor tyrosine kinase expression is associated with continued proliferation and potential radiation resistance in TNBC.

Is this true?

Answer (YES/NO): YES